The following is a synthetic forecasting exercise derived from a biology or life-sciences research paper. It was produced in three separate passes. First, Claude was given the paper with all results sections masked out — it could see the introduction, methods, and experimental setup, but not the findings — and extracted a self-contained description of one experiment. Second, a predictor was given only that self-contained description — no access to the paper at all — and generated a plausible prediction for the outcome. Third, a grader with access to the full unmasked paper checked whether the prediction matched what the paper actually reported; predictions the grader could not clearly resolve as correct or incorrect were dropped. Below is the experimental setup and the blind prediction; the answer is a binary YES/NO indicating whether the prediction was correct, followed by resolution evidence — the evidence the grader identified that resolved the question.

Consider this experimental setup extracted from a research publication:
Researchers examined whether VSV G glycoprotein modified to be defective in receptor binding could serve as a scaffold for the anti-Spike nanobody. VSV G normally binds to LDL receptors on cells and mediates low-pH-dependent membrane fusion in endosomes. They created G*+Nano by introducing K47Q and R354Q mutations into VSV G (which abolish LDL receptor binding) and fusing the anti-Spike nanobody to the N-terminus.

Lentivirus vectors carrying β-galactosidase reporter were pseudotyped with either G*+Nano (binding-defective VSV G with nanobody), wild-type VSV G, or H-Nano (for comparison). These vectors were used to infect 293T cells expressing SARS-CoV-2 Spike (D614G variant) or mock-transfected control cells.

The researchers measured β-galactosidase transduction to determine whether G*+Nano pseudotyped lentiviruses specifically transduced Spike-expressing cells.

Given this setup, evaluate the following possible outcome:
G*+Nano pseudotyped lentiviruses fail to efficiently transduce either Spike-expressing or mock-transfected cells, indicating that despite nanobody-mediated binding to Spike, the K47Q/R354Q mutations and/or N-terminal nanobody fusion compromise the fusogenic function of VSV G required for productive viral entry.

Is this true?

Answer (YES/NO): NO